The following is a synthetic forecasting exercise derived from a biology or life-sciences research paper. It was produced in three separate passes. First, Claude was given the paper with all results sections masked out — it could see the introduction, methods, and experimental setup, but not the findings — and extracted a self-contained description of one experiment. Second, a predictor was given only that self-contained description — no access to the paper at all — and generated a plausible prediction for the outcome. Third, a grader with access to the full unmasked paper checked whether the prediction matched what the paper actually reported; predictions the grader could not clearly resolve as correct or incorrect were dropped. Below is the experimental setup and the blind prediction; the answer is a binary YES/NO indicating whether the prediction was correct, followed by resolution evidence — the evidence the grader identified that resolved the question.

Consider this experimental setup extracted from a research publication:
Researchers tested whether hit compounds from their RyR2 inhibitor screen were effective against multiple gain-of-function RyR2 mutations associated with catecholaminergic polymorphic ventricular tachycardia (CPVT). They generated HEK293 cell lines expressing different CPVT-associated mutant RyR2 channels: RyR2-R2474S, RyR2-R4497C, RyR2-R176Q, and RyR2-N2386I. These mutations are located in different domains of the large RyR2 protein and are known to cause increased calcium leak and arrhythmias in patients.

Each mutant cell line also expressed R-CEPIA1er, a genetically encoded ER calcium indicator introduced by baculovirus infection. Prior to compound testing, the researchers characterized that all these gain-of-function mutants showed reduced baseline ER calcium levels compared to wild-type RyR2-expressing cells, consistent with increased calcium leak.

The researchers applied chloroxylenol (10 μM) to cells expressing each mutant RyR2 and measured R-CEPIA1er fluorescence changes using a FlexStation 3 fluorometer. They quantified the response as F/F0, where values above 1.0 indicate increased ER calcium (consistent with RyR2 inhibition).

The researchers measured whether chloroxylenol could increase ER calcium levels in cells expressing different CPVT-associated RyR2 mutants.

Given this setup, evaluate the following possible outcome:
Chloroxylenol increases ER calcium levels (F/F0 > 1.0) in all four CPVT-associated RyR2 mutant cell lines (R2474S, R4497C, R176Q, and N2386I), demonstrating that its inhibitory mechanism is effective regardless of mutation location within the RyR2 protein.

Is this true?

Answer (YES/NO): YES